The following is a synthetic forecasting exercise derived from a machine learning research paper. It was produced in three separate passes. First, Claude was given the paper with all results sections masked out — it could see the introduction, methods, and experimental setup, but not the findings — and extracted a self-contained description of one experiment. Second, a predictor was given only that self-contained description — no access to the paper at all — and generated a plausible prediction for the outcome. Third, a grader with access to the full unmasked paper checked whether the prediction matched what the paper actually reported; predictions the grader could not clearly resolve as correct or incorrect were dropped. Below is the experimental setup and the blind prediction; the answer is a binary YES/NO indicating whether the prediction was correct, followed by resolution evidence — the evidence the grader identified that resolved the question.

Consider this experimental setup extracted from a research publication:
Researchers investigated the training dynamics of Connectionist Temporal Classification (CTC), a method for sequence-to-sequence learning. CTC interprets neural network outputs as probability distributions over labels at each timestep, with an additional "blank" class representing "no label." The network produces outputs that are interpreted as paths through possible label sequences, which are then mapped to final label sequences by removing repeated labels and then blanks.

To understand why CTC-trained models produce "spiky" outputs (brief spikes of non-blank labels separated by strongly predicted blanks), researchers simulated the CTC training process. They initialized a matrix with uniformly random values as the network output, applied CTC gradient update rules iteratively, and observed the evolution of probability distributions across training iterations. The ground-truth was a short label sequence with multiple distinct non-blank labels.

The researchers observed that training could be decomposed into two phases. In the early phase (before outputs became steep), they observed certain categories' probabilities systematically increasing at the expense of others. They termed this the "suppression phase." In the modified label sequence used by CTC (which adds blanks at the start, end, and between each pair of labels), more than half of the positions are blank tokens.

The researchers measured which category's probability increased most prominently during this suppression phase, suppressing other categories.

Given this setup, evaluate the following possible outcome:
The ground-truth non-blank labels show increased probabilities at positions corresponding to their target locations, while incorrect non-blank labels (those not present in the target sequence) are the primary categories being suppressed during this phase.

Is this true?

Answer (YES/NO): NO